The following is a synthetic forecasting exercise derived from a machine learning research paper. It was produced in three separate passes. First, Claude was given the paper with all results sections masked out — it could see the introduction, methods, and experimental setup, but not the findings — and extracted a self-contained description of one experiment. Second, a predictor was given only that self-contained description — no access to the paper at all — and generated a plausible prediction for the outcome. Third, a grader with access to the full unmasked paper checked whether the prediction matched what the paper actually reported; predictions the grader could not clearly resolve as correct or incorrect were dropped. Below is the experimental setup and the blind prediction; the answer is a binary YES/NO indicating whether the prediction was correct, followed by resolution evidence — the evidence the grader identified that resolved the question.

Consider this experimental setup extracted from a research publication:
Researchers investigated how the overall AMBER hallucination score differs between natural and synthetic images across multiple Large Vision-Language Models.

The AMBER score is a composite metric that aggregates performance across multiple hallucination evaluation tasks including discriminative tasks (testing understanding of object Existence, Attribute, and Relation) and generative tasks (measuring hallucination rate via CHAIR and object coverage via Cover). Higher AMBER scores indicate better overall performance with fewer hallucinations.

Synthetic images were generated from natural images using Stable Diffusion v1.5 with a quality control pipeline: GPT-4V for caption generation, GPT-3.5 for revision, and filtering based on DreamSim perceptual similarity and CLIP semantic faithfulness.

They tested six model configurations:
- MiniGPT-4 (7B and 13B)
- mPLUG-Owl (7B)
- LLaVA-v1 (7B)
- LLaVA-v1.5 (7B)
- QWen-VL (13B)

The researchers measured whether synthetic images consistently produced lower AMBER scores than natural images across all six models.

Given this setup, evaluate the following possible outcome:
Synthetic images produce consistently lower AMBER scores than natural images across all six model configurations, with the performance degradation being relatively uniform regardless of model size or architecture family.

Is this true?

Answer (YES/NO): NO